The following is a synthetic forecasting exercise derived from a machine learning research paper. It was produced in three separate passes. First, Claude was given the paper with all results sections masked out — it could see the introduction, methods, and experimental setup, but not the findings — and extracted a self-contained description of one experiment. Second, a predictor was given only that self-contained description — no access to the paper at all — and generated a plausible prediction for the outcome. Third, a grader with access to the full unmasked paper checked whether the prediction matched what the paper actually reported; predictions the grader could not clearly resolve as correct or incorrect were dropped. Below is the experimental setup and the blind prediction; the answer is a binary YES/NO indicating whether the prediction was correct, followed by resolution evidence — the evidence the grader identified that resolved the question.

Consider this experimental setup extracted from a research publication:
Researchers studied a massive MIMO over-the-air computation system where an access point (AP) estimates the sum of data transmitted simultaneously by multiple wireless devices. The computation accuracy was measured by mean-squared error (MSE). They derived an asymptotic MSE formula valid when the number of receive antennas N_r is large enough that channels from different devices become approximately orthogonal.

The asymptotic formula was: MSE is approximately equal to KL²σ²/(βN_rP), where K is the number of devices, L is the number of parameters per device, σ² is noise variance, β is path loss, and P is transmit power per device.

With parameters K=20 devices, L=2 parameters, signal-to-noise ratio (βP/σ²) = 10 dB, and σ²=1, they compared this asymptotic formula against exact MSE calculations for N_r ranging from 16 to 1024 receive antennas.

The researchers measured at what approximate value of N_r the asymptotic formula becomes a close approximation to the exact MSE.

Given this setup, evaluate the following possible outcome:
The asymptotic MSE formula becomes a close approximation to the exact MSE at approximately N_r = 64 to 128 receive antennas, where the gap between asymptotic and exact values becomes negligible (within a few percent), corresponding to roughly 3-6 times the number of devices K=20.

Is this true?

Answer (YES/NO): NO